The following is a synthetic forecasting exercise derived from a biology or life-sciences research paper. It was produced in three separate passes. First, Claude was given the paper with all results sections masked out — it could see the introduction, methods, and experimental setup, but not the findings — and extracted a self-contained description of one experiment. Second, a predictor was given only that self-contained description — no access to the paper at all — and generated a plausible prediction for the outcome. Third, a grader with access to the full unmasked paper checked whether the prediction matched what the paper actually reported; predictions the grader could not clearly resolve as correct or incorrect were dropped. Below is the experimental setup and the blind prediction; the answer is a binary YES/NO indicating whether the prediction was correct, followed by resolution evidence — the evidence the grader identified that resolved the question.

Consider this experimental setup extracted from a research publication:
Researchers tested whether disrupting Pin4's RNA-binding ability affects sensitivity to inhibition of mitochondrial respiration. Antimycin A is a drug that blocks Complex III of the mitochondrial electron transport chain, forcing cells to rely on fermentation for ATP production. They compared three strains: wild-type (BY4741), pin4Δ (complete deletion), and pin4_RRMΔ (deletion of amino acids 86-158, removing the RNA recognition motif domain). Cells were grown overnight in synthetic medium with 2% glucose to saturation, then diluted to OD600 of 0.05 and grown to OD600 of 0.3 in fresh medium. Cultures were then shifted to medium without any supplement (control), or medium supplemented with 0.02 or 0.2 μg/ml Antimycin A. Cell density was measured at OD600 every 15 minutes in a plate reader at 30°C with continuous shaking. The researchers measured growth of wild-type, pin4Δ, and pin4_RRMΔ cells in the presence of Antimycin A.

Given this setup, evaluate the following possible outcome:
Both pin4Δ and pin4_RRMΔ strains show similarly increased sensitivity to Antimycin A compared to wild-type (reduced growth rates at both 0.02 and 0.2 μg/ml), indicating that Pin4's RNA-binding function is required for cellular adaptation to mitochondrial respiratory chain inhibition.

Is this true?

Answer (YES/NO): NO